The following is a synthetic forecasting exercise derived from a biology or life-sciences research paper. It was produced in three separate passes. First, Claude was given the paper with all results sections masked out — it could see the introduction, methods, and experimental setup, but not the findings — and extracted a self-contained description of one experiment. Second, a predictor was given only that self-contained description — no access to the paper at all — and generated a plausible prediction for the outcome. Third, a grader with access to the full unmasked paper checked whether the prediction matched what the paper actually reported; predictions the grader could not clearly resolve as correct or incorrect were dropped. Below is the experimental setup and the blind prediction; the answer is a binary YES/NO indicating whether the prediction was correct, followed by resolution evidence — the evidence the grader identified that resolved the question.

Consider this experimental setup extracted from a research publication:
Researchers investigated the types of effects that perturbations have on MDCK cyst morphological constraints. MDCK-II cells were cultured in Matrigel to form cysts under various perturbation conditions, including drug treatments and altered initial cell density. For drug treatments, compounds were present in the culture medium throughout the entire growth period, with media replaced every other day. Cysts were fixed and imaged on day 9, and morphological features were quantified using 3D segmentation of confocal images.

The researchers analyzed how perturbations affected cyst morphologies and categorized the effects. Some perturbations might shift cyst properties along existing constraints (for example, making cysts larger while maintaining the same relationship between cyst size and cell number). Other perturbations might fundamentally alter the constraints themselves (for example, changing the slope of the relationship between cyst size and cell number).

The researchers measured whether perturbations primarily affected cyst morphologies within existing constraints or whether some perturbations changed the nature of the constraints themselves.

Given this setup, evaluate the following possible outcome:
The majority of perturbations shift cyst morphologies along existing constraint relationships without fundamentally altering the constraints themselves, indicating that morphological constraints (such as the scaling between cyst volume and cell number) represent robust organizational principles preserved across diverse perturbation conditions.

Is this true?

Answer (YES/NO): YES